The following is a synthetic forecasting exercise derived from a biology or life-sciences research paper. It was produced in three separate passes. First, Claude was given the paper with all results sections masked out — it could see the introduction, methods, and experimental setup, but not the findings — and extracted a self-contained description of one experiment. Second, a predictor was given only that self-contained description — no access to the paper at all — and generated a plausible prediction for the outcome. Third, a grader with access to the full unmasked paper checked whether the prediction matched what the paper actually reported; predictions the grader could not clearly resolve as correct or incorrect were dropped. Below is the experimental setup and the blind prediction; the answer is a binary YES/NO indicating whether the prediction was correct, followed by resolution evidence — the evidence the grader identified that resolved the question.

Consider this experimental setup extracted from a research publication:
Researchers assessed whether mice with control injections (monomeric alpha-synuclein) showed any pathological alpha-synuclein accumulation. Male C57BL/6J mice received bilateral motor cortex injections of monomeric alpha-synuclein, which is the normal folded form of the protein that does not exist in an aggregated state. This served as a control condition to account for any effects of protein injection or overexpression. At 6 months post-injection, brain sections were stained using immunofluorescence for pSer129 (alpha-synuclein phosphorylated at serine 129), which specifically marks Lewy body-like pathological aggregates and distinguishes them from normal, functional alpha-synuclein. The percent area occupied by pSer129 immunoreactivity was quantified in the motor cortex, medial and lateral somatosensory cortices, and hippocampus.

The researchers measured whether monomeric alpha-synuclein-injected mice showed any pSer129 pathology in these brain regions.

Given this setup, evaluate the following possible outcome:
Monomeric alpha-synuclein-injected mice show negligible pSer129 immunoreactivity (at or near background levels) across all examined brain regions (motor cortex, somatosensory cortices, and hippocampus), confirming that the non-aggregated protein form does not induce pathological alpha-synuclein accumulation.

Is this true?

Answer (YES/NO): YES